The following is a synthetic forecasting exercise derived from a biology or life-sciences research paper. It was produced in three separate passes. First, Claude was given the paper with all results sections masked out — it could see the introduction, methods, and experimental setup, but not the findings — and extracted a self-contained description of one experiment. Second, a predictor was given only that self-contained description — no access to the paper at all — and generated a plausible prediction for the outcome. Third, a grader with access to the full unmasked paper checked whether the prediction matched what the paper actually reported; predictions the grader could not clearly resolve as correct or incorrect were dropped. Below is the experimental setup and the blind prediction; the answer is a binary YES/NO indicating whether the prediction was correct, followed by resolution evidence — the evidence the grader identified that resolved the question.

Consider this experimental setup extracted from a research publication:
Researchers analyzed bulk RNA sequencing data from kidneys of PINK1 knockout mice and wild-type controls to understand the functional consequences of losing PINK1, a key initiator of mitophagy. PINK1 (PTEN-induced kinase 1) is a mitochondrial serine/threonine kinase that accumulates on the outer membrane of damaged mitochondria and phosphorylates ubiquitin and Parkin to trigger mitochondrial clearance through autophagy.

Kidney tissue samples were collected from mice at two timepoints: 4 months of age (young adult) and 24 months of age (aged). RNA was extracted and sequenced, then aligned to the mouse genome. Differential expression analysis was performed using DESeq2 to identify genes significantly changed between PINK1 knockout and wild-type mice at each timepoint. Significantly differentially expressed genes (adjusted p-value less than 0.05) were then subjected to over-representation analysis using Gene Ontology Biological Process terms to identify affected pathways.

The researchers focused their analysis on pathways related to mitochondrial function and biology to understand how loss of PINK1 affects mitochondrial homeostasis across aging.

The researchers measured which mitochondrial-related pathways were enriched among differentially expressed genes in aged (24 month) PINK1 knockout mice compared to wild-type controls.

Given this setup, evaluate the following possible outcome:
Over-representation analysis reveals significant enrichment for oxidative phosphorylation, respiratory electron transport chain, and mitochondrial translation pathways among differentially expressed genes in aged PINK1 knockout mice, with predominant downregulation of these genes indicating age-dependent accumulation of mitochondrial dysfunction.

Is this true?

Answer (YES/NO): NO